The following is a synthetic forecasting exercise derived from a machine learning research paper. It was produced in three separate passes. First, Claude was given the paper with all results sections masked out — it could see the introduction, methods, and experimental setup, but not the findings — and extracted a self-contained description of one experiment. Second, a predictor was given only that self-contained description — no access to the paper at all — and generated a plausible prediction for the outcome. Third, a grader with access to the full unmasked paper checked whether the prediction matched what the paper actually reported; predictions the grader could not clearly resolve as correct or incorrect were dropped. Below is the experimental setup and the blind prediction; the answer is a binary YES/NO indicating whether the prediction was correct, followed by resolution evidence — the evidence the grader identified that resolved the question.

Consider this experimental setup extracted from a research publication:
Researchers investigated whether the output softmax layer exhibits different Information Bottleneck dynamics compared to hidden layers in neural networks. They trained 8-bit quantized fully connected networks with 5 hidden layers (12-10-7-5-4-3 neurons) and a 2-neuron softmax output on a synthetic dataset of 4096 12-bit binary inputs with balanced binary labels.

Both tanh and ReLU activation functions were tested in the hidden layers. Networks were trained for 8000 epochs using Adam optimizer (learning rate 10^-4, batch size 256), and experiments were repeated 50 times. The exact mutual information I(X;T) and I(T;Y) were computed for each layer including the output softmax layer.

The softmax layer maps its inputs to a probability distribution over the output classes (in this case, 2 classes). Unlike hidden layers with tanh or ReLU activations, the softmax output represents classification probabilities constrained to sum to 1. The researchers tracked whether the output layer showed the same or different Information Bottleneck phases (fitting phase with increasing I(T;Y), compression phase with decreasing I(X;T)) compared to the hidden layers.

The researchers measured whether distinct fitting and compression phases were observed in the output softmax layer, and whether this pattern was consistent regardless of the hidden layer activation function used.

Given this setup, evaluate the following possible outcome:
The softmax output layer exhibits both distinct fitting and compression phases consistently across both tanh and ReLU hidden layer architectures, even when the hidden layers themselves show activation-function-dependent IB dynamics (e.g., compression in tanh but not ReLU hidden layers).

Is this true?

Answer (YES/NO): YES